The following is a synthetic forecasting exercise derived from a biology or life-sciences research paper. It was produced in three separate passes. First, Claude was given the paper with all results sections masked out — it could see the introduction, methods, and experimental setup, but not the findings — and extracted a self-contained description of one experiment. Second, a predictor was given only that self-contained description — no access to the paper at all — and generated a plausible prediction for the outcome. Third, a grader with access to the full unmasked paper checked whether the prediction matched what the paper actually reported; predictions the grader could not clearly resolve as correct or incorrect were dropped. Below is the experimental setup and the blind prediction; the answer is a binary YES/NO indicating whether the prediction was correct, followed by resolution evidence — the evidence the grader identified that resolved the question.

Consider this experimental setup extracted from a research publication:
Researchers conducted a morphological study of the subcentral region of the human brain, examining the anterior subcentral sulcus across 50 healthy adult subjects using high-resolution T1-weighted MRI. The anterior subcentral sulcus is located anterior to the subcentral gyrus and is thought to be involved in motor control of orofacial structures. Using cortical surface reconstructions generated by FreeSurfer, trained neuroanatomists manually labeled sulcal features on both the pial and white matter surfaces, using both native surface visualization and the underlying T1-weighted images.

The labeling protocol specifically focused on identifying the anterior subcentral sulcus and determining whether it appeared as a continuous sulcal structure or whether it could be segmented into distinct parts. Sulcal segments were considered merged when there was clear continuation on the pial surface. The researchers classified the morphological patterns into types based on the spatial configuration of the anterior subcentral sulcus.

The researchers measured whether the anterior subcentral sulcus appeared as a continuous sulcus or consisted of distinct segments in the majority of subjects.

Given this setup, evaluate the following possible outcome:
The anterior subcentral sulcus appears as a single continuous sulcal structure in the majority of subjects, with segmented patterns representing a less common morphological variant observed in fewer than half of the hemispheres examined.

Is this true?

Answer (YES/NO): NO